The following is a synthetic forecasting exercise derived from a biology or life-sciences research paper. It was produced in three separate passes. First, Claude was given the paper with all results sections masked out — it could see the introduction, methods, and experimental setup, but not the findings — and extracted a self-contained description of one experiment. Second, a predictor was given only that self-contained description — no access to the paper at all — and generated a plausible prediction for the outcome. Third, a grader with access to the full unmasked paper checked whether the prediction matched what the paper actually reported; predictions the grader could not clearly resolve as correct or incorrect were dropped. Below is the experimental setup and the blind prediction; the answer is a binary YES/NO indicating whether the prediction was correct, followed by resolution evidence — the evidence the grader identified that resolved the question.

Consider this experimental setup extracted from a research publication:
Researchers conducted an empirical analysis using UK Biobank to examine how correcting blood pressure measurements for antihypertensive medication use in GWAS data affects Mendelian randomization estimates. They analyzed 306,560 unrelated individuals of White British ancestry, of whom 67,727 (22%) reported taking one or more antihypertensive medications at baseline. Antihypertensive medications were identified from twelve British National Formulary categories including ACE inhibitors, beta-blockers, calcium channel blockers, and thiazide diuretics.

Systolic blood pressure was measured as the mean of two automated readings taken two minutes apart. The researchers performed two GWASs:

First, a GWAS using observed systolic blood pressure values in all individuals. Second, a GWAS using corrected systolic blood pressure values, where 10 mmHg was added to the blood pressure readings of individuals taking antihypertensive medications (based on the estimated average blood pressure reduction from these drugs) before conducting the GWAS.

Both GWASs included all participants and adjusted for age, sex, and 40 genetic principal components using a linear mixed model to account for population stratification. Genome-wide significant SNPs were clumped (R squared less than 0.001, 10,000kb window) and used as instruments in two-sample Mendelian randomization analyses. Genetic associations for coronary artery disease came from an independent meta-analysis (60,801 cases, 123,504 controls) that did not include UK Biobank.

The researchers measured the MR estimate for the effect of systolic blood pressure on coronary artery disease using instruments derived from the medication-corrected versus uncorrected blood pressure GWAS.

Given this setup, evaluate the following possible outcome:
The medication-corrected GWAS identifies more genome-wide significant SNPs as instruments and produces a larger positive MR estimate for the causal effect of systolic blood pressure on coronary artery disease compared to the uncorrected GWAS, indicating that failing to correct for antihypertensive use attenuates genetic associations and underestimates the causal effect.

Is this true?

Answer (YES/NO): NO